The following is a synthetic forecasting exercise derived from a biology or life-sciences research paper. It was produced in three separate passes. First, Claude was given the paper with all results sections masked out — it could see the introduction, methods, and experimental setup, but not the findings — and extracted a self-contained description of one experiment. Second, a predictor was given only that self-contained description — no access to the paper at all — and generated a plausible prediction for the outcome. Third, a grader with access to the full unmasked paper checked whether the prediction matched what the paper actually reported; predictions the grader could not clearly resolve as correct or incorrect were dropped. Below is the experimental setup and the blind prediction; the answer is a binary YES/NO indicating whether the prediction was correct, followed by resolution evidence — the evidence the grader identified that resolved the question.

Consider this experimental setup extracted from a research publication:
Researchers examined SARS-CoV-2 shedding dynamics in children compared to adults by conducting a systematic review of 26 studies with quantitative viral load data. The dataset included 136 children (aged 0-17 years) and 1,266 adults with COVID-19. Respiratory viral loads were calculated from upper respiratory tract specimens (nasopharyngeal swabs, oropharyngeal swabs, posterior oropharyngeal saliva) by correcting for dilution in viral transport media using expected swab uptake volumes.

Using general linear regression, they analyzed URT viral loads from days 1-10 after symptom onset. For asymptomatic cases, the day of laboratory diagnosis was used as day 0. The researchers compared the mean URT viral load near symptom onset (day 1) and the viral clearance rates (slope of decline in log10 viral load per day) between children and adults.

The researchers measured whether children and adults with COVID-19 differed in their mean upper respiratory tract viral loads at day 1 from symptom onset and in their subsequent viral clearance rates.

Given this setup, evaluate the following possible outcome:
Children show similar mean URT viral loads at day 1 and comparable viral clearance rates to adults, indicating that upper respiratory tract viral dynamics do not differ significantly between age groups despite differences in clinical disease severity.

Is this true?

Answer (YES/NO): YES